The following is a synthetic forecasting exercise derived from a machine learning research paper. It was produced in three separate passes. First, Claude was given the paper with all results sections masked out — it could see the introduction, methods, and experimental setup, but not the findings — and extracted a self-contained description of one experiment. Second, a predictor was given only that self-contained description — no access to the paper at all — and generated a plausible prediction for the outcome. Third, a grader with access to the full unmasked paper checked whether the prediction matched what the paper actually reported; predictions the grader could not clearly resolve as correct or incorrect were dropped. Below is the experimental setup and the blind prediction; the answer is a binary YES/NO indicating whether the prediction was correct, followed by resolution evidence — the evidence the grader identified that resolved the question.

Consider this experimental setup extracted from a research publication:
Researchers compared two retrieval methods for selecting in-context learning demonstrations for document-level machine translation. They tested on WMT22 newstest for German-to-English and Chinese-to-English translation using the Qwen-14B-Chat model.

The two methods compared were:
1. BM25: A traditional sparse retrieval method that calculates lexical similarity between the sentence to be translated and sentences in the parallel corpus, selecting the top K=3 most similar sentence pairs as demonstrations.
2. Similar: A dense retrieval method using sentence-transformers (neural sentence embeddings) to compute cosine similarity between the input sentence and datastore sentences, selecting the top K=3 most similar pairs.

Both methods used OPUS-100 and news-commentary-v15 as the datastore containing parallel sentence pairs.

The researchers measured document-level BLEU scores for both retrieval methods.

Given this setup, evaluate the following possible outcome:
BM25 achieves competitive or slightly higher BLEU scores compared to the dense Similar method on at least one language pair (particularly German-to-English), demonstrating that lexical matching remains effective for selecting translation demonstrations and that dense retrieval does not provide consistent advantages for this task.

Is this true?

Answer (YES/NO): NO